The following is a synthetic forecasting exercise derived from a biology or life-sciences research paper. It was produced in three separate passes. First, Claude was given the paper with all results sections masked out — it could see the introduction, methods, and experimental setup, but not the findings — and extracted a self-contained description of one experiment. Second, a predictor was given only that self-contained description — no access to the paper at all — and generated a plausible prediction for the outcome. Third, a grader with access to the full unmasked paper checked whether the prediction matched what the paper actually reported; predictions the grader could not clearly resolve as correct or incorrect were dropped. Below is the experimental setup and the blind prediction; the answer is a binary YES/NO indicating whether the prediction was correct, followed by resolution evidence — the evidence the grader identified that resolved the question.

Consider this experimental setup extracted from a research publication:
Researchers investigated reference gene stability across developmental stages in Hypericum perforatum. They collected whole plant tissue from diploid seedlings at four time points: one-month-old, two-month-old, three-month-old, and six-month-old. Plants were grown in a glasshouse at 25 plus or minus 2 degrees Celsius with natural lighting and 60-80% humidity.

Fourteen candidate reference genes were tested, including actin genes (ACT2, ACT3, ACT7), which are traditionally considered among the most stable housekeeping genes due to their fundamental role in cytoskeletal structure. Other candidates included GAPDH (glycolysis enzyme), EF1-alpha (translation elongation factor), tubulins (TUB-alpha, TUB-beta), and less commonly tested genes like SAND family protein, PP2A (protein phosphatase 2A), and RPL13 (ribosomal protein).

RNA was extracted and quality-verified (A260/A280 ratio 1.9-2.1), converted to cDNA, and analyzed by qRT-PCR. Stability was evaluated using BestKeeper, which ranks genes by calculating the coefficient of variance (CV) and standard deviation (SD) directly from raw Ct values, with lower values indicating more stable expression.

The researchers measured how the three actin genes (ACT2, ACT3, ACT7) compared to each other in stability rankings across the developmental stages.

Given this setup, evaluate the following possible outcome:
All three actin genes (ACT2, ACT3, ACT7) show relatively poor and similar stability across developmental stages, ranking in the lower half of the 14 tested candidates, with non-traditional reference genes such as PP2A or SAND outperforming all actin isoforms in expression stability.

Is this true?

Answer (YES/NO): NO